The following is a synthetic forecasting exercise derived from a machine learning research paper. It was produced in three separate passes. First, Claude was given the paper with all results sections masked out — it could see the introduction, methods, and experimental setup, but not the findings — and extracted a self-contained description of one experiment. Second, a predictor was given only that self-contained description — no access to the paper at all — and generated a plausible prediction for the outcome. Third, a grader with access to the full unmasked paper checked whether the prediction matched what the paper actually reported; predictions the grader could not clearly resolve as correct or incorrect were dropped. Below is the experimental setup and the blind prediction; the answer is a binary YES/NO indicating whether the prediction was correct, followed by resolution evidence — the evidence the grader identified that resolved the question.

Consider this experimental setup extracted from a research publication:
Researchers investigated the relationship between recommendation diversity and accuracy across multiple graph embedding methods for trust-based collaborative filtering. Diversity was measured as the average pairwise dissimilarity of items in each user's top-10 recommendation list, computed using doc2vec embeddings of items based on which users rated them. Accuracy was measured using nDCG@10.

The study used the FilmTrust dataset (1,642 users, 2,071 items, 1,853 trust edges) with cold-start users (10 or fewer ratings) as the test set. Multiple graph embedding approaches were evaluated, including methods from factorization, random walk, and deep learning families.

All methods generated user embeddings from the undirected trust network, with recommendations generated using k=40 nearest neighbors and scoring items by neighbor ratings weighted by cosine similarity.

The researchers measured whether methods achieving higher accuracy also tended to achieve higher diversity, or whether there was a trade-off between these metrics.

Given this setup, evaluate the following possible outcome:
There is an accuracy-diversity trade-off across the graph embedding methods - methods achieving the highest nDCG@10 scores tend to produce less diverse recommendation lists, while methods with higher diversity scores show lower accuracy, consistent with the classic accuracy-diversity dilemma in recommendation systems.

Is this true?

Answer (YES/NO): NO